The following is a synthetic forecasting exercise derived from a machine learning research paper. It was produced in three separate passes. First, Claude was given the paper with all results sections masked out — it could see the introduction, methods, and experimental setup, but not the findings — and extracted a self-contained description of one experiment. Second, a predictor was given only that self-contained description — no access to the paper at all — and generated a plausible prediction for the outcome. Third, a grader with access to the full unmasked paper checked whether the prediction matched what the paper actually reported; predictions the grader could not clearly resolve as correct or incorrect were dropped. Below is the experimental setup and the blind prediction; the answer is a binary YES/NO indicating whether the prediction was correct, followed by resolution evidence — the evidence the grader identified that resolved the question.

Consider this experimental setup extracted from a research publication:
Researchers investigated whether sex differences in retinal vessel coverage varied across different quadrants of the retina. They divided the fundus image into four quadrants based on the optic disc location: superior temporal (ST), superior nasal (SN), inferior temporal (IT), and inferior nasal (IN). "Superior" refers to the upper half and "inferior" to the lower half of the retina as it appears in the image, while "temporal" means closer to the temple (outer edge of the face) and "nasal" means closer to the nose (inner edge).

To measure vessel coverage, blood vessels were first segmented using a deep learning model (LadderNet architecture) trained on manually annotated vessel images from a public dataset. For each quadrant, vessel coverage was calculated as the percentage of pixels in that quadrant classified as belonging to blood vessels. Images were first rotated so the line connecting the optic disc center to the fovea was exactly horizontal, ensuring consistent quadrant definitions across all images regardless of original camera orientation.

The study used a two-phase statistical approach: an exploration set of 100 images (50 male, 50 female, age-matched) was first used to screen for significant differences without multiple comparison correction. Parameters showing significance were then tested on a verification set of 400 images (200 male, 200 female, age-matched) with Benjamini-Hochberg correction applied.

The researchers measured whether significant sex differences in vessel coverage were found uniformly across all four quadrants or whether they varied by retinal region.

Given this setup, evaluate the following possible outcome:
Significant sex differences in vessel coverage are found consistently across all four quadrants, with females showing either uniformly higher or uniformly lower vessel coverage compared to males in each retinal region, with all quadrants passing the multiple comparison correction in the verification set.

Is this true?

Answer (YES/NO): NO